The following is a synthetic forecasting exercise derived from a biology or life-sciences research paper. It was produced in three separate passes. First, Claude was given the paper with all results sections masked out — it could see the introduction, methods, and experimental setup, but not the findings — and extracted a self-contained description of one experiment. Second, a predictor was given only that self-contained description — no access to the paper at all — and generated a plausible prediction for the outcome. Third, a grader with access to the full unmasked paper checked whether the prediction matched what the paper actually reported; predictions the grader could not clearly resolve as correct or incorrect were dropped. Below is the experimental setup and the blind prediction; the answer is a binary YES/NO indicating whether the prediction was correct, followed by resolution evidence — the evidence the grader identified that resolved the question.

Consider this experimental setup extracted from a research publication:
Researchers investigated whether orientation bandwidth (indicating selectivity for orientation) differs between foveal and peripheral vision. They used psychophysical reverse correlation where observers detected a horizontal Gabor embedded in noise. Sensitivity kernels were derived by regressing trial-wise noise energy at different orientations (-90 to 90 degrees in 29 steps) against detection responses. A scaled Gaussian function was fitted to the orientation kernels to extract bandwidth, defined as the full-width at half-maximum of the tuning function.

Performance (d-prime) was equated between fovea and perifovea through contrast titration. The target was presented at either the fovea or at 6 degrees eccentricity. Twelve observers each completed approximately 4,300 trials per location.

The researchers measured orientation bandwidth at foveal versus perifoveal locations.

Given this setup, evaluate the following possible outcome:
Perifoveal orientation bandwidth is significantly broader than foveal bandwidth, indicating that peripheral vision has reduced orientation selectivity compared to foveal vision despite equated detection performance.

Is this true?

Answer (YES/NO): NO